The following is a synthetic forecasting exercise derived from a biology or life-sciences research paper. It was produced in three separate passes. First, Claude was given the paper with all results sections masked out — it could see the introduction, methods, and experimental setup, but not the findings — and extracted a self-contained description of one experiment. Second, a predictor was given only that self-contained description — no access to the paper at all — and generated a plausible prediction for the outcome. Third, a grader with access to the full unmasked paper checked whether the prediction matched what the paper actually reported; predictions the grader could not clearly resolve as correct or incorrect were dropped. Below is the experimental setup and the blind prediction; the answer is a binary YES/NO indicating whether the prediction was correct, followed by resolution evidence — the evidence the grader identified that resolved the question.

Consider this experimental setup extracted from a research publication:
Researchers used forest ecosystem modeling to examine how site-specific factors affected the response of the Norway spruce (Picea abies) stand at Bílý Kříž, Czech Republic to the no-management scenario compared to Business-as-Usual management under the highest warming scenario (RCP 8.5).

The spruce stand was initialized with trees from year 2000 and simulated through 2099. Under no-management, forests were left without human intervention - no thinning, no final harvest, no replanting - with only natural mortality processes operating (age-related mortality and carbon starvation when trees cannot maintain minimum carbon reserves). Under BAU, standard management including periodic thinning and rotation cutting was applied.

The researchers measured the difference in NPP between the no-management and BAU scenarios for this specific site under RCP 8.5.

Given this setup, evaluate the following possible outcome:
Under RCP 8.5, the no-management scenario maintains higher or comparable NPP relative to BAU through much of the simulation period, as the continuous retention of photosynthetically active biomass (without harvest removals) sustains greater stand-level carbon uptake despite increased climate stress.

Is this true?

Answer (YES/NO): NO